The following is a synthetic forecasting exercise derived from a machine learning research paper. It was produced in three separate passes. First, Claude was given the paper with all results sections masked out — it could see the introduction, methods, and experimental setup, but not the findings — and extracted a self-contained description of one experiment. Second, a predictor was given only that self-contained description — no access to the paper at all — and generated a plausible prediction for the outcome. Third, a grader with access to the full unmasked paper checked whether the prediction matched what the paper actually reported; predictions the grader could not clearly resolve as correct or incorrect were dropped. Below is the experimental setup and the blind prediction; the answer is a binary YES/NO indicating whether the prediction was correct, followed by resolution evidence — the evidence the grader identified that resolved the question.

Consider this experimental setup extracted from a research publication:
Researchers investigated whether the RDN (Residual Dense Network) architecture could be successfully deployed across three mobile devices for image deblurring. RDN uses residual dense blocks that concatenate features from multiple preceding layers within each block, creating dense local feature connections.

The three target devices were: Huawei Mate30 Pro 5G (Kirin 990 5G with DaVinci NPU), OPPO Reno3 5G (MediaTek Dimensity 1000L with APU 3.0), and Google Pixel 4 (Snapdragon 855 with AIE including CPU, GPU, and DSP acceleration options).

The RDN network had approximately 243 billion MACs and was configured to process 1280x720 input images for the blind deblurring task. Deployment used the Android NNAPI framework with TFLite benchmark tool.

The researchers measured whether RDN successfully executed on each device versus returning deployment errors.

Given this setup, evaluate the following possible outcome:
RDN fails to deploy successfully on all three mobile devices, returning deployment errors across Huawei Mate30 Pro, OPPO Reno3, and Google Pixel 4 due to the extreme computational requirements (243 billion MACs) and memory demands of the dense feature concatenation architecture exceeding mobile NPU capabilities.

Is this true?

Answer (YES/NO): NO